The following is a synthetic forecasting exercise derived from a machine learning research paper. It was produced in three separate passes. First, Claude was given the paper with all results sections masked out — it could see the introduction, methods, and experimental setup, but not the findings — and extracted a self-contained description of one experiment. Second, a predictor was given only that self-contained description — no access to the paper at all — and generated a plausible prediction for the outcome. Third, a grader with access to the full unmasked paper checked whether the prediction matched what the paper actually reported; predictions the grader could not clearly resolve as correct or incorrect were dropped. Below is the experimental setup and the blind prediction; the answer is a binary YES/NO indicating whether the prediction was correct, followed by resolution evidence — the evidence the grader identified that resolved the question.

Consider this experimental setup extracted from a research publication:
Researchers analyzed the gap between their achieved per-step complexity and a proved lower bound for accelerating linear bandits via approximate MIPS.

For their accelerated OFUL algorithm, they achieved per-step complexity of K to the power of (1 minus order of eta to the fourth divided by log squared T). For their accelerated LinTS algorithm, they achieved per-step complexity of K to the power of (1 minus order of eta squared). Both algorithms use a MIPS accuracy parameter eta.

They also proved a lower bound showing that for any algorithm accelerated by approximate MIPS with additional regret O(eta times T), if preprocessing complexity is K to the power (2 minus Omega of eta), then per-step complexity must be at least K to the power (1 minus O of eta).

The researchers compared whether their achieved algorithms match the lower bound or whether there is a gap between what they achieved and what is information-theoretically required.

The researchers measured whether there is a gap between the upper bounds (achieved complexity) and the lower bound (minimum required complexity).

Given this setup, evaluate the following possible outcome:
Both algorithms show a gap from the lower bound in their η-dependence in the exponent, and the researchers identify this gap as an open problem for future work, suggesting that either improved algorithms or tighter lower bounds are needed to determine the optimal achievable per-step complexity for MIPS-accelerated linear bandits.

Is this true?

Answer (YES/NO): NO